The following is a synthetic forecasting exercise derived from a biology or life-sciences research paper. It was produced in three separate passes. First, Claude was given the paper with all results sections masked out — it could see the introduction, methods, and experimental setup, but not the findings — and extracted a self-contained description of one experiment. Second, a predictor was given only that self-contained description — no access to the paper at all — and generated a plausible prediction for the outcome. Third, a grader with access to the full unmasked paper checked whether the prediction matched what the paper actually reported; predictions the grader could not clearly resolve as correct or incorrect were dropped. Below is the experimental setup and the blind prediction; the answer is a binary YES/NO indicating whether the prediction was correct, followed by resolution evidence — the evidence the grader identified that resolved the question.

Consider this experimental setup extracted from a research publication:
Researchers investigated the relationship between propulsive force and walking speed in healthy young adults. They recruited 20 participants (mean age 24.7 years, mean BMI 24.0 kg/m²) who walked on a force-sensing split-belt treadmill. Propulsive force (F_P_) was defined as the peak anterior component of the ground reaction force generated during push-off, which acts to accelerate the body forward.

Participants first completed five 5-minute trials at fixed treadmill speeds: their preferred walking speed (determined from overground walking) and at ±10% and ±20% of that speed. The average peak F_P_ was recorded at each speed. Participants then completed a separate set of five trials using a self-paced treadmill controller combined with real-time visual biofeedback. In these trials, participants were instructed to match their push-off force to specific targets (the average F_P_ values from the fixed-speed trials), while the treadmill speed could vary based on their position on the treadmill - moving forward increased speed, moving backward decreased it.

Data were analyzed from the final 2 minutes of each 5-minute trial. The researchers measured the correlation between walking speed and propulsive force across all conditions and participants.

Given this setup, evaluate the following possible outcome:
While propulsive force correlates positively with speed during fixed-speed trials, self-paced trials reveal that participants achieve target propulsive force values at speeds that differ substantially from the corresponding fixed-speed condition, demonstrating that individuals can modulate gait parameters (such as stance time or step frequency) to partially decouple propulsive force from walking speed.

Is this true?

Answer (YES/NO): NO